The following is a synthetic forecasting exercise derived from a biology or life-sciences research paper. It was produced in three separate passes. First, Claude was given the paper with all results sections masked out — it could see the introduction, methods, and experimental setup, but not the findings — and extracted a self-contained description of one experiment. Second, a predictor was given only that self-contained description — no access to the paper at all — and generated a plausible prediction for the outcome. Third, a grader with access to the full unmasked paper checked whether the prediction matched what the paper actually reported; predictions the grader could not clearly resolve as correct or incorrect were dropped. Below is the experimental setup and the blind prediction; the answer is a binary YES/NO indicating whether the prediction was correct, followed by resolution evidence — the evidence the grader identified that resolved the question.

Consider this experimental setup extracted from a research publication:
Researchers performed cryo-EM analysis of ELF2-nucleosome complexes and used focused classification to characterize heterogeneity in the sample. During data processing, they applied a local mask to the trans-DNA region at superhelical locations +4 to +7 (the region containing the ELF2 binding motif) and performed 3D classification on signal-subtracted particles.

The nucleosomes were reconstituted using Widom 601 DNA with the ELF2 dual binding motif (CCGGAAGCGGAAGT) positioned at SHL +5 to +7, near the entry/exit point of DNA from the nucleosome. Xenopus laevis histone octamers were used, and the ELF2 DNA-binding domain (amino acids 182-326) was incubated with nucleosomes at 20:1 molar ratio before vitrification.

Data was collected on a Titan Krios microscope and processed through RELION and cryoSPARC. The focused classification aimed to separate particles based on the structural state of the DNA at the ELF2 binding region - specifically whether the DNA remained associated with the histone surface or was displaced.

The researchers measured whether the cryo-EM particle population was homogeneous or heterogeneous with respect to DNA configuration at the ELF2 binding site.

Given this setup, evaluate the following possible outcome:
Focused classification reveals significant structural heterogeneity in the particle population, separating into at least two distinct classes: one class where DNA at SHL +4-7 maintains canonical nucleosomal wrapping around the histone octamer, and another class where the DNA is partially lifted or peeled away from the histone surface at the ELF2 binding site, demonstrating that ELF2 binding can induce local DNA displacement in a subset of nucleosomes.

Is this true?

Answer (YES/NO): NO